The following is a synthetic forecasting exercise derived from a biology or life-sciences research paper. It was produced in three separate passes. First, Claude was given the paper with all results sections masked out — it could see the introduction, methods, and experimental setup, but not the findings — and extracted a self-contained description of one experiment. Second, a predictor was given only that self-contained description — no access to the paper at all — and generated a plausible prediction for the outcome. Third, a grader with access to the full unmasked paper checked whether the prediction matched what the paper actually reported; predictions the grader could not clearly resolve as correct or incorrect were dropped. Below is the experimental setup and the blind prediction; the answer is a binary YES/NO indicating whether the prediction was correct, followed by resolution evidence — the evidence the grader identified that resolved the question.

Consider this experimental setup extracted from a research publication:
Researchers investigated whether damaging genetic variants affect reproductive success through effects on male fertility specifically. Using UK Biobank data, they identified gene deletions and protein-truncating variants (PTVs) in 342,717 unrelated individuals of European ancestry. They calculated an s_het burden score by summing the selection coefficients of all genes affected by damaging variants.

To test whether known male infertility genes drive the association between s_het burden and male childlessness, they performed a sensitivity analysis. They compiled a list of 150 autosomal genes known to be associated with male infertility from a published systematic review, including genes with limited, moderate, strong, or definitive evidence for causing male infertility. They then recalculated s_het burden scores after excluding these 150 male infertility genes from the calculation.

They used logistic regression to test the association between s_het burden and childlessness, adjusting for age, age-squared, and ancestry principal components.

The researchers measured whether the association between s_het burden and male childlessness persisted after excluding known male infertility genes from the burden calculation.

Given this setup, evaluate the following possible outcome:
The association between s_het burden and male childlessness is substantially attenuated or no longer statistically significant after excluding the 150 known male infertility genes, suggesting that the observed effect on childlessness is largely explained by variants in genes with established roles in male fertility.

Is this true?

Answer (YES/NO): NO